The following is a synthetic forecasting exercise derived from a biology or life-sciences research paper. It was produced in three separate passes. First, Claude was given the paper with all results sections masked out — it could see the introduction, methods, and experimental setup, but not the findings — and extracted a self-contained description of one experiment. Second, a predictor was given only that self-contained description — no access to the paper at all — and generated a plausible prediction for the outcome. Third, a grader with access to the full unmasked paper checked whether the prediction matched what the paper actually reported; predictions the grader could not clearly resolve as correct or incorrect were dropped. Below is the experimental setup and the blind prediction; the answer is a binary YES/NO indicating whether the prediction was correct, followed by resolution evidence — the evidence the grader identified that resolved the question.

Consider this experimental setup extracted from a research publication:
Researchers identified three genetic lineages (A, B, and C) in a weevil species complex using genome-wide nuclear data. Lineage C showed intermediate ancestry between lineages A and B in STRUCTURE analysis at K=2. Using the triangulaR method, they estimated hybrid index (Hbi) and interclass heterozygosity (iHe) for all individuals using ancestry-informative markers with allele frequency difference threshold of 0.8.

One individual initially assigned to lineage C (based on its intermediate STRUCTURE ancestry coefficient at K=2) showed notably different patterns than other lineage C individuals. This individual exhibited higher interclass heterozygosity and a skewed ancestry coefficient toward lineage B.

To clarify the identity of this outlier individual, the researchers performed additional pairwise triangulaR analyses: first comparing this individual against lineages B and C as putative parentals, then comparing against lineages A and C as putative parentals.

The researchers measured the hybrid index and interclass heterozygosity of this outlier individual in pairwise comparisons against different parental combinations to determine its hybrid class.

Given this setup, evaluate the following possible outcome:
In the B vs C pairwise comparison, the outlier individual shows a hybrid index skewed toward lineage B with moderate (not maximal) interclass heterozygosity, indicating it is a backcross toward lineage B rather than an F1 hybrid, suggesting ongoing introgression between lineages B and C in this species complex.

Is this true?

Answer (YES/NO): NO